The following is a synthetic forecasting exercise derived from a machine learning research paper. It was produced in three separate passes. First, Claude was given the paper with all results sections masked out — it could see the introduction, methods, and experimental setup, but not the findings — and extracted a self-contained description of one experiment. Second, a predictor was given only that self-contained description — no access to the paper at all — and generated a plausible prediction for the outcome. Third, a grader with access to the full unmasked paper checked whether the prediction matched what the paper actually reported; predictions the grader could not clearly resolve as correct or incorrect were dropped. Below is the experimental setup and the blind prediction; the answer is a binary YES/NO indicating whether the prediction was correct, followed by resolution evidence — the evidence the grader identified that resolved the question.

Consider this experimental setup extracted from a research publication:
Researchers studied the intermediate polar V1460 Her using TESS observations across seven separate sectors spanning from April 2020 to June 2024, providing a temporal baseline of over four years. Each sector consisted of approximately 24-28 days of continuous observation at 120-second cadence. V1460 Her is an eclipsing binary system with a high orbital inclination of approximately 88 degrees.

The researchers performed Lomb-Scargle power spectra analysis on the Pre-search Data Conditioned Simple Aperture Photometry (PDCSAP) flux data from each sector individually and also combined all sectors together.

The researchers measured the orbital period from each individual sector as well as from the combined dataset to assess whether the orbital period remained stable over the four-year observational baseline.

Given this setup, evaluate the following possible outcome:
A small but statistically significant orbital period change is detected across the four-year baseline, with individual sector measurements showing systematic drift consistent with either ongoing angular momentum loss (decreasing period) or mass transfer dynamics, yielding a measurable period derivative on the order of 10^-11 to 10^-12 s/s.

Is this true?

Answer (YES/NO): NO